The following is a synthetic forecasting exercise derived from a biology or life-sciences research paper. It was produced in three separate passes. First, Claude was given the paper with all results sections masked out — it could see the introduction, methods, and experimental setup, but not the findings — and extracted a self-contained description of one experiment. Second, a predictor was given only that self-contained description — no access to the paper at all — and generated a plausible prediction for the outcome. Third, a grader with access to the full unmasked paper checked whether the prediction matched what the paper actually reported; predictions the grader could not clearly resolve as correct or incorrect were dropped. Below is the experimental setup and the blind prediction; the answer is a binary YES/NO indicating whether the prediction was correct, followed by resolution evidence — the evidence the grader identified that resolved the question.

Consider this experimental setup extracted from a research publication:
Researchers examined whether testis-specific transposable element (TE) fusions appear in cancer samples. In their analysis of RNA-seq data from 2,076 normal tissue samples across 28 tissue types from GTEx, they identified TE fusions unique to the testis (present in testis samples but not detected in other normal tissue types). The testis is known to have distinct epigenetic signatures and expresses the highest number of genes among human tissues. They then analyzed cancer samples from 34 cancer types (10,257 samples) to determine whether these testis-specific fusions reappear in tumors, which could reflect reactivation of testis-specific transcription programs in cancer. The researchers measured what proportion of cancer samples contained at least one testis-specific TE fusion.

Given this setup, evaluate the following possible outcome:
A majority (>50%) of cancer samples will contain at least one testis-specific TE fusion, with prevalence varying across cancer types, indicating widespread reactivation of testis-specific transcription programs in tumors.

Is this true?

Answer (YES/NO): YES